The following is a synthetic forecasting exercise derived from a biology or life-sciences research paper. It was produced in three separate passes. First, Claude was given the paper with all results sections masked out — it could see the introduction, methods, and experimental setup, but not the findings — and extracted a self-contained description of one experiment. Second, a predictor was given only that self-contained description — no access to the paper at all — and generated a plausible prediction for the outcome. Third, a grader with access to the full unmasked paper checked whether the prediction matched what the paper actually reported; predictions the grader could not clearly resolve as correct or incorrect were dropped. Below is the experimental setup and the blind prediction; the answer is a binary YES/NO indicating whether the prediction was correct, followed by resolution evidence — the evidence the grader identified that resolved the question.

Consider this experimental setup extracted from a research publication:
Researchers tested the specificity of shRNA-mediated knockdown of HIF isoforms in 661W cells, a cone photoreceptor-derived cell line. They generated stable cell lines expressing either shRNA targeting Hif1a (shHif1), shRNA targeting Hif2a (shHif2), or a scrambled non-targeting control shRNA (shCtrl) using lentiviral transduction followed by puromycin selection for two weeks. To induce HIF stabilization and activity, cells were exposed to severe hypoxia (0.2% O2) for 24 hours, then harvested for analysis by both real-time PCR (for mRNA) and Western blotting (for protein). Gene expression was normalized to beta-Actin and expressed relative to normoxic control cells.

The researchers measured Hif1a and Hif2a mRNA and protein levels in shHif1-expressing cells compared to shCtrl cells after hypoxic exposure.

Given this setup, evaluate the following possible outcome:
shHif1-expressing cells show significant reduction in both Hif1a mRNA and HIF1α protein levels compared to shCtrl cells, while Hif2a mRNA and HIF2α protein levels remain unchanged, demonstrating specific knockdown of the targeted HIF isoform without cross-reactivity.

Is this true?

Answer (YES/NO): NO